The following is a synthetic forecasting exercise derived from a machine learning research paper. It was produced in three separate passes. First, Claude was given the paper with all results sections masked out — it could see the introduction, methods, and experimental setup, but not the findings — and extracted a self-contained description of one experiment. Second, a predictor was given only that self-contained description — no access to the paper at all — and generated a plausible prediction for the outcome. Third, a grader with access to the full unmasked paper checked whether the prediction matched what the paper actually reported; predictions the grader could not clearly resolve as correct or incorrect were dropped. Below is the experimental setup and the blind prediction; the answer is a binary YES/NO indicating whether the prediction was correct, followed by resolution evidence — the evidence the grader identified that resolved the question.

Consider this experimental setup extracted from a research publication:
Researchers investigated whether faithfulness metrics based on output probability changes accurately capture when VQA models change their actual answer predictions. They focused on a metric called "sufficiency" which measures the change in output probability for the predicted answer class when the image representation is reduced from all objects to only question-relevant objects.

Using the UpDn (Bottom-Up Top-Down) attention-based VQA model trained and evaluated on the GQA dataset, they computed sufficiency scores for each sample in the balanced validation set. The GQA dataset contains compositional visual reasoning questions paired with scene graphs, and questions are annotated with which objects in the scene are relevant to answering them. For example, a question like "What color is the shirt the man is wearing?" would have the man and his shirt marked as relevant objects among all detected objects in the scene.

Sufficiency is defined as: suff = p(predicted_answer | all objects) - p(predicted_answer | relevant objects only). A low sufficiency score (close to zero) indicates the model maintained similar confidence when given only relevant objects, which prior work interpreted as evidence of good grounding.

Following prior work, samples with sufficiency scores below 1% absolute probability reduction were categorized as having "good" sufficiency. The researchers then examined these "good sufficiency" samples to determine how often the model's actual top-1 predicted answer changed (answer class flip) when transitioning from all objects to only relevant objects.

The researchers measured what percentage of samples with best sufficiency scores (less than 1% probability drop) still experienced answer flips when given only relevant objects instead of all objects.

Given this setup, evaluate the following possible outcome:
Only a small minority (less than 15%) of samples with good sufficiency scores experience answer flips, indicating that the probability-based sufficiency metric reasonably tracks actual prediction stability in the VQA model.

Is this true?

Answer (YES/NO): NO